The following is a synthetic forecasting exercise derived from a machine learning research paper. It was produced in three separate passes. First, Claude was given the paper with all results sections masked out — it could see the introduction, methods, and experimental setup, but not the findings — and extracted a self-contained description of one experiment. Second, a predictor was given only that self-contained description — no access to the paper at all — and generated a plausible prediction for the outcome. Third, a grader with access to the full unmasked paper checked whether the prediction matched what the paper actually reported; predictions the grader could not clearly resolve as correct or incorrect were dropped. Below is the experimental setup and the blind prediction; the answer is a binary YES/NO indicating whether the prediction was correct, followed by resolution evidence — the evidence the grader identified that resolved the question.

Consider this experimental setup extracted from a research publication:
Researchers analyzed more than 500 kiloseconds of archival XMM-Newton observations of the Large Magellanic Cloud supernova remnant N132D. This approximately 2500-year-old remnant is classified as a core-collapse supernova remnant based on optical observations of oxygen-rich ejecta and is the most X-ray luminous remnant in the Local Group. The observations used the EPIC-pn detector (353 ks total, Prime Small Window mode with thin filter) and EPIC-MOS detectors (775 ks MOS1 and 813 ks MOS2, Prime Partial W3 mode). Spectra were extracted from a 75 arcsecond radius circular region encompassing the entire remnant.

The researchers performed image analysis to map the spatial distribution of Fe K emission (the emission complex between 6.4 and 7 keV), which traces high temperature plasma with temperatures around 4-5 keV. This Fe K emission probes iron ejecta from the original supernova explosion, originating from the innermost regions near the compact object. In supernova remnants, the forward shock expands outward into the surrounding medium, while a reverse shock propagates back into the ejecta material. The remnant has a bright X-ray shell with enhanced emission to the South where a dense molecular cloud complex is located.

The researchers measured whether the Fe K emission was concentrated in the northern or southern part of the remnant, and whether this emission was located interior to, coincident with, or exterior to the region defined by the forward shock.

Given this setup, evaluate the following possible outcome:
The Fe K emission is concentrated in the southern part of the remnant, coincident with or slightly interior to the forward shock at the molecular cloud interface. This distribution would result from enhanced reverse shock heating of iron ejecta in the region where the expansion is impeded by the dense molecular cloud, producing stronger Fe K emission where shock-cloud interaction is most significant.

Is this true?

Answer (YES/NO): NO